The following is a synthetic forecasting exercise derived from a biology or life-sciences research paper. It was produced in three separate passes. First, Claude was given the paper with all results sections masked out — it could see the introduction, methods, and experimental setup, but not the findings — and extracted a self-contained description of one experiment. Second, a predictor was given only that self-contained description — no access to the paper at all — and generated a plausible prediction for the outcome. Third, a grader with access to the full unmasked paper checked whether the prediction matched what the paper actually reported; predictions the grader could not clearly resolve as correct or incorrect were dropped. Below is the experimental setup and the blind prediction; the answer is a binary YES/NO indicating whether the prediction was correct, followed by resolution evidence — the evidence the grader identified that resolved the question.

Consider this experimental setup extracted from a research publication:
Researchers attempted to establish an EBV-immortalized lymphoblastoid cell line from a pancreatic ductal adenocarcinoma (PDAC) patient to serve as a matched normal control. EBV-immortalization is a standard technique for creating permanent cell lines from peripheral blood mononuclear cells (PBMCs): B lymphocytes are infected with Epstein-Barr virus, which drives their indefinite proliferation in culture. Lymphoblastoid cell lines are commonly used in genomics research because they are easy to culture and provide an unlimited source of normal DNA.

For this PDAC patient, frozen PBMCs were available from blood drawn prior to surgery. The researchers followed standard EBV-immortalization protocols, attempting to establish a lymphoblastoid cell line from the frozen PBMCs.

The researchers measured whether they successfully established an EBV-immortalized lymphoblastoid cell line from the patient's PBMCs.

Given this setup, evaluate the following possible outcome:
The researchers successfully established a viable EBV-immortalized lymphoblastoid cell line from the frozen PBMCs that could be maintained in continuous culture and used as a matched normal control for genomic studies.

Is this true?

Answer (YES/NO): NO